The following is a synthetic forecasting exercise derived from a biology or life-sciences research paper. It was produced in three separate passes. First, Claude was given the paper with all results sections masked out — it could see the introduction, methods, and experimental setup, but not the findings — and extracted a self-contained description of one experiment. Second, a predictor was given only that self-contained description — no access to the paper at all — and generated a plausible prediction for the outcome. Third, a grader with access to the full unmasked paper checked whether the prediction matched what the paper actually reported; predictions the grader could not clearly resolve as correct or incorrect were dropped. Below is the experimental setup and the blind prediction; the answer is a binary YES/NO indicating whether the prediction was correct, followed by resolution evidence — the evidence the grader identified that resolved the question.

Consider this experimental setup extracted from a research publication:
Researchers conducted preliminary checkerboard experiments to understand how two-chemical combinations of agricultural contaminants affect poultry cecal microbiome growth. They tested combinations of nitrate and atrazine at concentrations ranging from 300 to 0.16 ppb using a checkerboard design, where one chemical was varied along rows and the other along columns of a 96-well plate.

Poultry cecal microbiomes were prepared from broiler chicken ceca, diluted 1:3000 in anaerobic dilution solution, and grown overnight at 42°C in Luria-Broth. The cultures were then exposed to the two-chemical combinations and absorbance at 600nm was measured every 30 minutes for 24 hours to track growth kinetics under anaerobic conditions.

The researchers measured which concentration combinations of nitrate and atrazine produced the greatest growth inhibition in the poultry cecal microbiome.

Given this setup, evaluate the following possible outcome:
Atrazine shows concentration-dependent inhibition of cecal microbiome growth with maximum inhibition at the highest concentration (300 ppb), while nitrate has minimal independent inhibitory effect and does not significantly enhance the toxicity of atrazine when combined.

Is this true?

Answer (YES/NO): NO